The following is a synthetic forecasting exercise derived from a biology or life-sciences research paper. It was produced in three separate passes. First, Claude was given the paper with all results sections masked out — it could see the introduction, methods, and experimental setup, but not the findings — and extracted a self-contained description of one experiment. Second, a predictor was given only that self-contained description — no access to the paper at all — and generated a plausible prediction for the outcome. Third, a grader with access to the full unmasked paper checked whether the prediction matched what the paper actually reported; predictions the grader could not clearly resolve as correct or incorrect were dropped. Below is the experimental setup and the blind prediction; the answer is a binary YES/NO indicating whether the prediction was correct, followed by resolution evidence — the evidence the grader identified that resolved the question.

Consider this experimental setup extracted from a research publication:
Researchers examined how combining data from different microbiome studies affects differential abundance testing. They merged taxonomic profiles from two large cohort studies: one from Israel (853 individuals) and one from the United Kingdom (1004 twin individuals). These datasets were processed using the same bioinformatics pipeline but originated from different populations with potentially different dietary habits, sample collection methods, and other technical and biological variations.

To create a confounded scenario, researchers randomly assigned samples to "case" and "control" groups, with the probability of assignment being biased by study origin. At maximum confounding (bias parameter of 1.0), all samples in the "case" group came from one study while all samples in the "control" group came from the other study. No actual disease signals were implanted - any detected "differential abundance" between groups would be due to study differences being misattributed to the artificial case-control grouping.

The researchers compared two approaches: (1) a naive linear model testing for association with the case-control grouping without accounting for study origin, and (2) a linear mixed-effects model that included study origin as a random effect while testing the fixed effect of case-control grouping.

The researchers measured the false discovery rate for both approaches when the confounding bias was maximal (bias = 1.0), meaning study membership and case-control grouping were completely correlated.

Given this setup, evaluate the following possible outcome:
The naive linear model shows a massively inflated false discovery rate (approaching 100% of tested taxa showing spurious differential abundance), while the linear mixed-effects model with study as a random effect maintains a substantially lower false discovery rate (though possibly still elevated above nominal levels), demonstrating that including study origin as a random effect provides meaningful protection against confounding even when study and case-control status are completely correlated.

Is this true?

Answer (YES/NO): NO